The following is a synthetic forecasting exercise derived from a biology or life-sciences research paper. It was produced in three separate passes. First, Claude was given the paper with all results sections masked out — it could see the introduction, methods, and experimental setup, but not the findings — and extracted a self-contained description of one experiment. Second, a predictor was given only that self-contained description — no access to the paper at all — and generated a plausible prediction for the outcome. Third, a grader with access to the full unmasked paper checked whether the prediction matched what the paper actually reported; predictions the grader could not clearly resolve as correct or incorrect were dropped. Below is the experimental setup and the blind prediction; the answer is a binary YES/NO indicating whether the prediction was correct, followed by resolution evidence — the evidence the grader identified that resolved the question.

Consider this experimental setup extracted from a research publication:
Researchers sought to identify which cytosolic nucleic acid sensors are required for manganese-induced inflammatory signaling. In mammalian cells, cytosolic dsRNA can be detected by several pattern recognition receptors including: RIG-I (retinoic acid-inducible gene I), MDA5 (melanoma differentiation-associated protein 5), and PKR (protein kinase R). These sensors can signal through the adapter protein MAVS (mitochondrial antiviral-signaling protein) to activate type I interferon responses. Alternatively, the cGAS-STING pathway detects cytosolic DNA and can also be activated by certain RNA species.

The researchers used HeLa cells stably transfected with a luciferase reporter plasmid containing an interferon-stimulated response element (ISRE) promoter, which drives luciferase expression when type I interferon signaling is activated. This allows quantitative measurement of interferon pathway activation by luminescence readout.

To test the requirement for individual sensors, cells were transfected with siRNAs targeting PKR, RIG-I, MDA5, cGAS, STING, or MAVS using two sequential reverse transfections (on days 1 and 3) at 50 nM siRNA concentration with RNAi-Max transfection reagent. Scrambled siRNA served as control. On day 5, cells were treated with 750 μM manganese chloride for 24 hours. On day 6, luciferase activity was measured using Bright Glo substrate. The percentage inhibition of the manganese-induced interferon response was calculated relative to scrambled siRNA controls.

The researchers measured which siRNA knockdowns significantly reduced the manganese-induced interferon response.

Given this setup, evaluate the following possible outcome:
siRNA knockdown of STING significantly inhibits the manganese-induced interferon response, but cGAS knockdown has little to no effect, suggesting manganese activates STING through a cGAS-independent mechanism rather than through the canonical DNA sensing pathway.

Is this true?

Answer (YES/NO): NO